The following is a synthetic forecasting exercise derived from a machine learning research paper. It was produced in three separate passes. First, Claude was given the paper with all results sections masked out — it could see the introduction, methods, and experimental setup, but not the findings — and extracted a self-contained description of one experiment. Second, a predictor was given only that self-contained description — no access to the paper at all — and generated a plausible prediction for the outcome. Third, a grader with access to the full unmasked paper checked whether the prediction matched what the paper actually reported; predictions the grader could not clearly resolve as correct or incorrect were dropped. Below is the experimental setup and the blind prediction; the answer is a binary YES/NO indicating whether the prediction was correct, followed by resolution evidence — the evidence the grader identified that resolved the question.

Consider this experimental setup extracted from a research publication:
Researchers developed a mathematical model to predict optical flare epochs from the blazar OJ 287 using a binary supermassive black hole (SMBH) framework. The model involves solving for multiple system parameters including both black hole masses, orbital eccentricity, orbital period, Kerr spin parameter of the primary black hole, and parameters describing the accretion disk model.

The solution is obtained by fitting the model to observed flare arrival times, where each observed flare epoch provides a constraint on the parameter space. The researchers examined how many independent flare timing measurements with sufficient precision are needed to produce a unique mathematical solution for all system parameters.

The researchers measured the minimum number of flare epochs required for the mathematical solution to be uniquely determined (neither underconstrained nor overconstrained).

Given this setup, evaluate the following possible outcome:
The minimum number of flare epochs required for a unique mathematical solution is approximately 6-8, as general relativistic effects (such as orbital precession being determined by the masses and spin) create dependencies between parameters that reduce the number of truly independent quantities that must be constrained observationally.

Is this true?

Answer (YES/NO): NO